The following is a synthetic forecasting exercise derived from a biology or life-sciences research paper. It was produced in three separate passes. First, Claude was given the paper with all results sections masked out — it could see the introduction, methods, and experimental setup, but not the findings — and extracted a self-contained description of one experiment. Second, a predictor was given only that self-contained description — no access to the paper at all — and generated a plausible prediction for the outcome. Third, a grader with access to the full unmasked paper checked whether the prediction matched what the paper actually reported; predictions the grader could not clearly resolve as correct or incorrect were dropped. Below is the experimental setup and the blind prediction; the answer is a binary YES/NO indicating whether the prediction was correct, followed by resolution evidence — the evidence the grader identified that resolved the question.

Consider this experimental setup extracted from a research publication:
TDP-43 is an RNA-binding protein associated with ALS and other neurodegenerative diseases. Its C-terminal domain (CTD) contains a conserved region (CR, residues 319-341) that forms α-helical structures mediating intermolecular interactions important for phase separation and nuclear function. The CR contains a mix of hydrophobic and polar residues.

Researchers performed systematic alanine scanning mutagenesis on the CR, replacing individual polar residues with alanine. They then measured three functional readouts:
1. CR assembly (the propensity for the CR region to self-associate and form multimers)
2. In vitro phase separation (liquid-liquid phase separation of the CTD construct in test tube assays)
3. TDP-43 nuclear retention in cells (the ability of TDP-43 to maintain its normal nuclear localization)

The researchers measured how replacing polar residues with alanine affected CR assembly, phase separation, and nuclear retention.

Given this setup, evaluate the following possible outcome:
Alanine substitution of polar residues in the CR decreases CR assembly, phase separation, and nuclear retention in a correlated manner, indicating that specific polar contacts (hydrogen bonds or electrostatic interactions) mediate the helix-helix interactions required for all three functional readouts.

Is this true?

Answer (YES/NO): NO